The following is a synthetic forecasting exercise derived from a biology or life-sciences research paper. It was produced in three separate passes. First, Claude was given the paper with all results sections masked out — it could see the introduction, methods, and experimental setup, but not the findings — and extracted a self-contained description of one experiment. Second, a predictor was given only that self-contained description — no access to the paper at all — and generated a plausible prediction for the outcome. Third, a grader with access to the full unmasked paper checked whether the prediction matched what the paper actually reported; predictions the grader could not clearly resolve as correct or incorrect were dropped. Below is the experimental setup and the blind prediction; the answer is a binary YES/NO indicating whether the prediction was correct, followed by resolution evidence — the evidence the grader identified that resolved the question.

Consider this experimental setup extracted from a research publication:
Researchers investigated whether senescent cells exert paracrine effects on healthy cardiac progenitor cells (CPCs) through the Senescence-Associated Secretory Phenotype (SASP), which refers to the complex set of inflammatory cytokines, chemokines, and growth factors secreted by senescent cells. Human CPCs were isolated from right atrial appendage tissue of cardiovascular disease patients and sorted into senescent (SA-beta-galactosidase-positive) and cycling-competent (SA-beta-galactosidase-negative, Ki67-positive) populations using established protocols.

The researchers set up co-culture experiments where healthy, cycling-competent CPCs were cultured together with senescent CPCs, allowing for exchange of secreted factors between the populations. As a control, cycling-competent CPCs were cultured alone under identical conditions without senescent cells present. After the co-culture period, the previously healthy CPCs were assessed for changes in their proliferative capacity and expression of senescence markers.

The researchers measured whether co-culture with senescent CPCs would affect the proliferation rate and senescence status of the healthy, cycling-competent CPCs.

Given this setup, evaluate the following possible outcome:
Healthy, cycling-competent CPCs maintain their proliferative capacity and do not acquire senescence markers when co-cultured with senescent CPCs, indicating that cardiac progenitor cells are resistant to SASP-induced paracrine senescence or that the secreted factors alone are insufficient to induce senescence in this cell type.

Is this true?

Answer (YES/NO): NO